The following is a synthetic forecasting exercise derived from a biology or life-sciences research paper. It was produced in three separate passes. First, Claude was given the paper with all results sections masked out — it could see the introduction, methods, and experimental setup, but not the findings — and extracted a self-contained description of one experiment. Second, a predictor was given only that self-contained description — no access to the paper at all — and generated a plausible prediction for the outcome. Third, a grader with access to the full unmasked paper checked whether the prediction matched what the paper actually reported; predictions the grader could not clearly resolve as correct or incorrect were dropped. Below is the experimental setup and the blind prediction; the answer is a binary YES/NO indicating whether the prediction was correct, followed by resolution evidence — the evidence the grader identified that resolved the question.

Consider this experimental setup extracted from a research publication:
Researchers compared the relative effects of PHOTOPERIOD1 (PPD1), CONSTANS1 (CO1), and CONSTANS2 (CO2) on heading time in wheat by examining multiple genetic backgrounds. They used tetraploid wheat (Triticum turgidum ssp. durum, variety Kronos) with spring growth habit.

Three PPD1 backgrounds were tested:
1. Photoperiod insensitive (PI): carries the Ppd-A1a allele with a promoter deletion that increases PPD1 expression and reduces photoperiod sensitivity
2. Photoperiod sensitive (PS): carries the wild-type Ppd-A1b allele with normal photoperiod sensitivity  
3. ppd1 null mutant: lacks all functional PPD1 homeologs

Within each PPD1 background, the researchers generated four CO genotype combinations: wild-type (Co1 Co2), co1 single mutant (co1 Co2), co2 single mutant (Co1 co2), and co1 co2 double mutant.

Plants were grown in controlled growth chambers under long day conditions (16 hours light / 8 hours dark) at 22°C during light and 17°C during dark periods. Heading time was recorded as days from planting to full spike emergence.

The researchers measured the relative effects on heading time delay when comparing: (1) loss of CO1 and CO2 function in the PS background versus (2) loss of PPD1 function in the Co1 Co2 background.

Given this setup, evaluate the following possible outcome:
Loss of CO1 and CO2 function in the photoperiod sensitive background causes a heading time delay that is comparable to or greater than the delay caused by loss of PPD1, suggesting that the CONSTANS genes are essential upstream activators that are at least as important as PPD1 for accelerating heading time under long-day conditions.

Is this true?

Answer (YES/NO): NO